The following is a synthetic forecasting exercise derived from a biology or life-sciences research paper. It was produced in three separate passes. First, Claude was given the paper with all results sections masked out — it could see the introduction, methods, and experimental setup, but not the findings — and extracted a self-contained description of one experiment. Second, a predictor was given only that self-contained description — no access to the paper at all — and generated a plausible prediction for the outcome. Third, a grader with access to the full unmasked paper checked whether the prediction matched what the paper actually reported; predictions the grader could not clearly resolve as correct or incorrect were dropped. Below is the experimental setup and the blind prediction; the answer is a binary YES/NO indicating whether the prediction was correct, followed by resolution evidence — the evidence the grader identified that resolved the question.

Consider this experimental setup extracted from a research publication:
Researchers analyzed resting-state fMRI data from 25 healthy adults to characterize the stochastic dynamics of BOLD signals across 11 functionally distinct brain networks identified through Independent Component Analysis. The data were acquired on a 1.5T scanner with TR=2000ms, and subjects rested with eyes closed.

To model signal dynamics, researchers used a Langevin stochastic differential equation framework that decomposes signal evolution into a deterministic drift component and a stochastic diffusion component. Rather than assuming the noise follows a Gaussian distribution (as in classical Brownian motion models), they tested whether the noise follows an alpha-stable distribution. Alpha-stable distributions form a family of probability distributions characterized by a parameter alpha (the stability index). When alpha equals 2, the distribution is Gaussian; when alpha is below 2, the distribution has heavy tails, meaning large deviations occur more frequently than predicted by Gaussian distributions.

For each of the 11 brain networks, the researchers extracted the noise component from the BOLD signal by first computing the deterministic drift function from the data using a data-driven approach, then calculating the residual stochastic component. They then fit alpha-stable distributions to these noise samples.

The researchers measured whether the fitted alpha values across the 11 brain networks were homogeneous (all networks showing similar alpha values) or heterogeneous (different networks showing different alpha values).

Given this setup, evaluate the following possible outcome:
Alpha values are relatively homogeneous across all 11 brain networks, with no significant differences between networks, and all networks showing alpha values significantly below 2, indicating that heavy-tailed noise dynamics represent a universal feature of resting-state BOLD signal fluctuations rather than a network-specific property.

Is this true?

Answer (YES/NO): NO